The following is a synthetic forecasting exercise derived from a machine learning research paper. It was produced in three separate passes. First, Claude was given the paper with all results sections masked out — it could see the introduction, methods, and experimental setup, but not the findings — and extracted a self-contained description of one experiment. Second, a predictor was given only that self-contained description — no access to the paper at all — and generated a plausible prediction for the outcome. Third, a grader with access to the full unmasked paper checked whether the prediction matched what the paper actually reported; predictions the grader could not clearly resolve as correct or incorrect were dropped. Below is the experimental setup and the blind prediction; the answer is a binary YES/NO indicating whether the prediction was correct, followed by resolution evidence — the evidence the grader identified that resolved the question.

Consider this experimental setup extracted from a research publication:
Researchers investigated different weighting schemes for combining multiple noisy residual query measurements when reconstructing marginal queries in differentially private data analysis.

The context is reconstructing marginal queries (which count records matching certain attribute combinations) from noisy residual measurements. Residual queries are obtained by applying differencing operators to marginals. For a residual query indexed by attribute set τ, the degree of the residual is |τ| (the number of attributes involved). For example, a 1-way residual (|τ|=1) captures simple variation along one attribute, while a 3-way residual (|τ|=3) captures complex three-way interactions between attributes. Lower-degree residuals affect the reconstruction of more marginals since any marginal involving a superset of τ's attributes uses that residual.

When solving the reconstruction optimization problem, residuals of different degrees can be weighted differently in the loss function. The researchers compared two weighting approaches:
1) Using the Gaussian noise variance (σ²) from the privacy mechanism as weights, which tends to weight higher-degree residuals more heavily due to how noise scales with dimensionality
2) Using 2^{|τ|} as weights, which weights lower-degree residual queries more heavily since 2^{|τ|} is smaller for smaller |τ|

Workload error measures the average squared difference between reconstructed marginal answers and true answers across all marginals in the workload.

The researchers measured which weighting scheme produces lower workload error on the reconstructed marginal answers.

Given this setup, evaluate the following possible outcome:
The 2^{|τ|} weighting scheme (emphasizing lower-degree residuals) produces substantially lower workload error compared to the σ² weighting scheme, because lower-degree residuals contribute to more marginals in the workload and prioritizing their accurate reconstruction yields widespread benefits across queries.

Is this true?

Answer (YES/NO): YES